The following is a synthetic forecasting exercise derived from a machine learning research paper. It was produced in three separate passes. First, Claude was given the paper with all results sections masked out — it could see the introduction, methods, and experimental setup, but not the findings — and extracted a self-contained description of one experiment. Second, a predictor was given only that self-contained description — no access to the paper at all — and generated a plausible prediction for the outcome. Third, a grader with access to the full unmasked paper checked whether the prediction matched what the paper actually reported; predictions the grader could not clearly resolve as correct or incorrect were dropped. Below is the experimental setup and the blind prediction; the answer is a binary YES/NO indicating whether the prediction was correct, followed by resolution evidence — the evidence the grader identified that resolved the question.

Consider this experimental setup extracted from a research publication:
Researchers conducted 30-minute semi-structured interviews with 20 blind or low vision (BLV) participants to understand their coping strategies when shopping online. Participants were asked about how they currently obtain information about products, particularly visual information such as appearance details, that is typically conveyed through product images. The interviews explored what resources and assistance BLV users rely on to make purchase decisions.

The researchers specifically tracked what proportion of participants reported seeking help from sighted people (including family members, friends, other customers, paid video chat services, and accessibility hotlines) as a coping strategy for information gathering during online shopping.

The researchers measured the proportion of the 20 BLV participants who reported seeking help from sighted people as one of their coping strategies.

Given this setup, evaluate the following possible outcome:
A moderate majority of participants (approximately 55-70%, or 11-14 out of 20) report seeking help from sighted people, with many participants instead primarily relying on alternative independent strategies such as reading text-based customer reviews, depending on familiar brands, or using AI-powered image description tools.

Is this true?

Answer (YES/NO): NO